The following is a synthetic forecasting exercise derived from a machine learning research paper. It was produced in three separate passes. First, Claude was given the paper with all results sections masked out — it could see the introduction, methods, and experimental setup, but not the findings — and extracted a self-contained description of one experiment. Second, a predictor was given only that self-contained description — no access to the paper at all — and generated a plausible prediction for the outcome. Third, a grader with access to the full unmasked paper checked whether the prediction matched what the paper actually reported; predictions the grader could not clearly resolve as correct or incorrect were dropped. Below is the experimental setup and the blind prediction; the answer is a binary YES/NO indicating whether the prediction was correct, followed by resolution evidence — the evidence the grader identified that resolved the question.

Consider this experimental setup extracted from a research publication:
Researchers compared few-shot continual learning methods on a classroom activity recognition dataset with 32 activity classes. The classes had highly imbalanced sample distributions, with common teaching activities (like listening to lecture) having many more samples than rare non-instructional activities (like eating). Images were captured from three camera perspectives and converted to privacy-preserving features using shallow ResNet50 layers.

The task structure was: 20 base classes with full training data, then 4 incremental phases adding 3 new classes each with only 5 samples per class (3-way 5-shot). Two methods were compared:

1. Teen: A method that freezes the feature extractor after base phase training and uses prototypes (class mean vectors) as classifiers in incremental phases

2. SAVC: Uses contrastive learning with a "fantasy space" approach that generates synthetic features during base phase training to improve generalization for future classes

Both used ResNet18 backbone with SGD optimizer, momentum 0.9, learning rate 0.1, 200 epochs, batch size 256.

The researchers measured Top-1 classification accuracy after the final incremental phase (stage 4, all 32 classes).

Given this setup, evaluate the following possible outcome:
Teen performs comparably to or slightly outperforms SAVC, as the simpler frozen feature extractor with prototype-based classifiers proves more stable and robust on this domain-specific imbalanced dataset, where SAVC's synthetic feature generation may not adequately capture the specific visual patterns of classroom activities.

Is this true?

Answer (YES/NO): NO